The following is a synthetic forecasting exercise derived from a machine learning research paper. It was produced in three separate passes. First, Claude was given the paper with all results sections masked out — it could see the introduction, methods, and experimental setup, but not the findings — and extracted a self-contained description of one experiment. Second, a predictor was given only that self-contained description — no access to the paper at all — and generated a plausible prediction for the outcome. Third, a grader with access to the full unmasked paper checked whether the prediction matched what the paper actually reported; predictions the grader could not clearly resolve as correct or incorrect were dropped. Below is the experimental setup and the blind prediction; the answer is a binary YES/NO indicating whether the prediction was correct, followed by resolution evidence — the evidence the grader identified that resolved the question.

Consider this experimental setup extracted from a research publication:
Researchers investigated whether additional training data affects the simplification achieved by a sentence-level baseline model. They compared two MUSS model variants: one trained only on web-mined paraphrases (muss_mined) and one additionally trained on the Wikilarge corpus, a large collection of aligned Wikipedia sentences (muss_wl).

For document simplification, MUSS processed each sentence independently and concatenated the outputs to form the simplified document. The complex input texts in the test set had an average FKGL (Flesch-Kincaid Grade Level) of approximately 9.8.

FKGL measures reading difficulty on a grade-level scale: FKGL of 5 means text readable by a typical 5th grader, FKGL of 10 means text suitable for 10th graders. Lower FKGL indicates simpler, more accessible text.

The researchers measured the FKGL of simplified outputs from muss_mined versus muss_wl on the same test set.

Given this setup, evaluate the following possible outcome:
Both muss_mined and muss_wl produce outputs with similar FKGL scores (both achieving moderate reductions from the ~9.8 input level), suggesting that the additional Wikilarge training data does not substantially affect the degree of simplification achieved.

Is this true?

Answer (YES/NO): NO